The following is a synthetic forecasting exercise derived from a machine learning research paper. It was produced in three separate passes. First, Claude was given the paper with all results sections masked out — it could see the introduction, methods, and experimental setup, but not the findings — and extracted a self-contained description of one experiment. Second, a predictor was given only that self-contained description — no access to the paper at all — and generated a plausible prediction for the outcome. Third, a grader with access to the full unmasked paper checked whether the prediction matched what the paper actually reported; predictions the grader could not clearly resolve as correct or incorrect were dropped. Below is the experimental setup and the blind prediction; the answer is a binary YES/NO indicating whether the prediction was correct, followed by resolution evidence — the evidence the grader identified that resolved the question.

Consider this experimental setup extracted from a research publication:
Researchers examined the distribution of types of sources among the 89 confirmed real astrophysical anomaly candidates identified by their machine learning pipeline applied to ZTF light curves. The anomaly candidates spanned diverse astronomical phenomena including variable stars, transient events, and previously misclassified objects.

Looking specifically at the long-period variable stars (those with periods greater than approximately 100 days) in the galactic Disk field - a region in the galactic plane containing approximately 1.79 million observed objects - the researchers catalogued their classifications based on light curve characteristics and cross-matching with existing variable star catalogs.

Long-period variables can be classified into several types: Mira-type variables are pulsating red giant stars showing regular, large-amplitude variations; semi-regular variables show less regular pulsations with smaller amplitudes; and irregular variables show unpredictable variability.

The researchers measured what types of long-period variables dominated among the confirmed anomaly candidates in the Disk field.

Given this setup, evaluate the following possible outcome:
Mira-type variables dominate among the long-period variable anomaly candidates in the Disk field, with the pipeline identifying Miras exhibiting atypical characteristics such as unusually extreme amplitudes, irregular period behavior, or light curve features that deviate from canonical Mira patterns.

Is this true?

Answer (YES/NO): YES